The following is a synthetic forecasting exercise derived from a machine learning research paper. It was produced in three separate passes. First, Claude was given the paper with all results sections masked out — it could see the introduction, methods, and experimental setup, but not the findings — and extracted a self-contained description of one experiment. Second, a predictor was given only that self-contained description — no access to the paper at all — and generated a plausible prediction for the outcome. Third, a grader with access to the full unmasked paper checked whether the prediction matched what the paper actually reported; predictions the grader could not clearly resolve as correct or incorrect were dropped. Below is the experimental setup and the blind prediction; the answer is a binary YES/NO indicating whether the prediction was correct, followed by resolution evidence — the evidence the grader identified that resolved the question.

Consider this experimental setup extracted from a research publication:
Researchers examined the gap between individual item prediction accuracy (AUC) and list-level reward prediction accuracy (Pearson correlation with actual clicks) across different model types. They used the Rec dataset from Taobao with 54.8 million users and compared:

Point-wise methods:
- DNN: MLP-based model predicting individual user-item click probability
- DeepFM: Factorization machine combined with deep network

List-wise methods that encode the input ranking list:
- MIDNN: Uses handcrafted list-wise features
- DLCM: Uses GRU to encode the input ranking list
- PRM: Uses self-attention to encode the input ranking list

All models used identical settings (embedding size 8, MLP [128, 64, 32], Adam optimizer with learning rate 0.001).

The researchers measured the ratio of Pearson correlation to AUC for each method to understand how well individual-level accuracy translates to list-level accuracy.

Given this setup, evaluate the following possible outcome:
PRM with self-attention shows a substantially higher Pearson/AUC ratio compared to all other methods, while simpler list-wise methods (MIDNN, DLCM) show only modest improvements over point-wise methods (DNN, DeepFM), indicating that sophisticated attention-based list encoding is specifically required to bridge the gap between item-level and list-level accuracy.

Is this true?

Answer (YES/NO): NO